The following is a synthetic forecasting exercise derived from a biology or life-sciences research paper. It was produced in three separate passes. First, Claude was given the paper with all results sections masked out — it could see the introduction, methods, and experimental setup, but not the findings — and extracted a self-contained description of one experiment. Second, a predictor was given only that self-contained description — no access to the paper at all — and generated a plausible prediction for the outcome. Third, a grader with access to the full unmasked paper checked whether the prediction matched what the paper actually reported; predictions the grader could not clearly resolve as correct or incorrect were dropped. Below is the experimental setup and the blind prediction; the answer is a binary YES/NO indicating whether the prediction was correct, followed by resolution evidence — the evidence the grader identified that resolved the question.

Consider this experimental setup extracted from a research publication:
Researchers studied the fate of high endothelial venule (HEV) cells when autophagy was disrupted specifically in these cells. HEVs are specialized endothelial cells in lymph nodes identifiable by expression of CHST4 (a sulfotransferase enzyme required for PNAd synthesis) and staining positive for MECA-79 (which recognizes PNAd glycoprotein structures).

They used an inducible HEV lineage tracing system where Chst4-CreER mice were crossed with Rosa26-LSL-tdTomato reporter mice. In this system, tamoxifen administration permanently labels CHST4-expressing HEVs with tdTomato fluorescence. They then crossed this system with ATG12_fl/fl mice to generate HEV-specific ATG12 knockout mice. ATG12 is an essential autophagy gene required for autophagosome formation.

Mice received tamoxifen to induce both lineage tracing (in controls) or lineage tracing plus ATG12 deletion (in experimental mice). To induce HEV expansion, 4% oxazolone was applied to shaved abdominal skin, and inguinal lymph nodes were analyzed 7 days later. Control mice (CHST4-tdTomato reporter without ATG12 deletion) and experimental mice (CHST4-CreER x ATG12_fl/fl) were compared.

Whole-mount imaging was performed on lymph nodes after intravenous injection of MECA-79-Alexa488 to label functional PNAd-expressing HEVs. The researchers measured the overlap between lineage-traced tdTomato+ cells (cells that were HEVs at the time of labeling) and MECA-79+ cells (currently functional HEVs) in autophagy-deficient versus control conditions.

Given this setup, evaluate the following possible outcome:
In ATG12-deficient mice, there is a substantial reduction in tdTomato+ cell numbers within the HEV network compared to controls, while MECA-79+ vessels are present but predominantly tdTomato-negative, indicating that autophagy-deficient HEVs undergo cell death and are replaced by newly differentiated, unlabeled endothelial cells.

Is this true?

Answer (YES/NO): NO